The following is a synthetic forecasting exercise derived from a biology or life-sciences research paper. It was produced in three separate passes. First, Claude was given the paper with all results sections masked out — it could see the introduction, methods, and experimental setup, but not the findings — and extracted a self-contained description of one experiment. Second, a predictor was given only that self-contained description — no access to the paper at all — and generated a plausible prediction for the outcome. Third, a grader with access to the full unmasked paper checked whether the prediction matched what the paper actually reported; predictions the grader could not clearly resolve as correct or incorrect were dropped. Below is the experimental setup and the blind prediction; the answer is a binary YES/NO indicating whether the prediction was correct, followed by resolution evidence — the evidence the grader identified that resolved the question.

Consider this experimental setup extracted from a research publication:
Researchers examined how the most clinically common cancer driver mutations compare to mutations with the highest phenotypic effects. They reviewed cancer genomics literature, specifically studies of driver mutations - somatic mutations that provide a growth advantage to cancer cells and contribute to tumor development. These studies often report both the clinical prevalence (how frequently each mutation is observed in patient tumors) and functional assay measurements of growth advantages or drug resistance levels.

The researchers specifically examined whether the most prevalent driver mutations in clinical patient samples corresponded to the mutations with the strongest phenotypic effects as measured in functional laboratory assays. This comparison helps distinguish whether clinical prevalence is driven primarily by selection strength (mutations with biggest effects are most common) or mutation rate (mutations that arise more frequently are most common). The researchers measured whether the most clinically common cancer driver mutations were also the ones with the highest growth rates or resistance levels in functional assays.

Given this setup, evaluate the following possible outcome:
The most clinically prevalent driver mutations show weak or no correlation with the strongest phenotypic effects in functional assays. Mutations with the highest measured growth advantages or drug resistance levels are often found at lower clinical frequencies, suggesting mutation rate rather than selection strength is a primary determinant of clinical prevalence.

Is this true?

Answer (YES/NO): YES